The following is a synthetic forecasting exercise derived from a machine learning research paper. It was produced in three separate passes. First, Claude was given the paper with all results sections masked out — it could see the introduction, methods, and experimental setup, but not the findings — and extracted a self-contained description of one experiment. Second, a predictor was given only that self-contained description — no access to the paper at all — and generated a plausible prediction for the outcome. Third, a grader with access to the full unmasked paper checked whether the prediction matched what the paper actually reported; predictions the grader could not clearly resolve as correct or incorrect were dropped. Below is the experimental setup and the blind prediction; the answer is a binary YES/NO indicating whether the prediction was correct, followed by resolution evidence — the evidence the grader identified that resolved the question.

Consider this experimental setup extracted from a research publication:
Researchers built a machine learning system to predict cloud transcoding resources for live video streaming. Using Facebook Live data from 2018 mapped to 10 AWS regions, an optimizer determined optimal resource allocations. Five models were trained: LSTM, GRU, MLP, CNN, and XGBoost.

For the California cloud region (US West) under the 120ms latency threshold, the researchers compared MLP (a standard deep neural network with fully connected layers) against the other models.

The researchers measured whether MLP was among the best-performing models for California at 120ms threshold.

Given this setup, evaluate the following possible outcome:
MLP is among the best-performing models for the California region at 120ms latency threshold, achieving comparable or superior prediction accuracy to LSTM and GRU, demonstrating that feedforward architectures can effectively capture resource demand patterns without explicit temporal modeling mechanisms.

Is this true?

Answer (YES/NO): YES